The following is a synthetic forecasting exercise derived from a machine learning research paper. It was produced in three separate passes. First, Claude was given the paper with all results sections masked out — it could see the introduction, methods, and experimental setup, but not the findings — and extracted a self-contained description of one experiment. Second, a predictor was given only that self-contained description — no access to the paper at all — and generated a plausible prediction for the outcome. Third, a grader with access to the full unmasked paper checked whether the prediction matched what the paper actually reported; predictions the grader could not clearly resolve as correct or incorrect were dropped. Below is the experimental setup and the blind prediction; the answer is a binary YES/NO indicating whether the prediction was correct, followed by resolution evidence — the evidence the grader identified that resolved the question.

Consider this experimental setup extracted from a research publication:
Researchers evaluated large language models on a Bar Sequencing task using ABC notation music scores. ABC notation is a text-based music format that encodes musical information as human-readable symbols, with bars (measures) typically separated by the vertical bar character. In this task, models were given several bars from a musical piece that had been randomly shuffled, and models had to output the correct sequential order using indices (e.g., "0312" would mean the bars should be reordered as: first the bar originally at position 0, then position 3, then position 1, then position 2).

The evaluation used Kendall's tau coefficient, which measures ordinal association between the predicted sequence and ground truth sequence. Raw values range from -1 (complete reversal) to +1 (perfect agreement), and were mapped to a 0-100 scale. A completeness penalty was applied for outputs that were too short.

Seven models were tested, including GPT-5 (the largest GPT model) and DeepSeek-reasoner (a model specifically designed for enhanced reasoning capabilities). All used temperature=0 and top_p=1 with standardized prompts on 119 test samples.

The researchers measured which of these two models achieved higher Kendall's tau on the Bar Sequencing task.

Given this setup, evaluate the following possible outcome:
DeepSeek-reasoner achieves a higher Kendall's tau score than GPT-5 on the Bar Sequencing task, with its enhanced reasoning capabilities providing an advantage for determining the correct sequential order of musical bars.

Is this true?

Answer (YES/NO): NO